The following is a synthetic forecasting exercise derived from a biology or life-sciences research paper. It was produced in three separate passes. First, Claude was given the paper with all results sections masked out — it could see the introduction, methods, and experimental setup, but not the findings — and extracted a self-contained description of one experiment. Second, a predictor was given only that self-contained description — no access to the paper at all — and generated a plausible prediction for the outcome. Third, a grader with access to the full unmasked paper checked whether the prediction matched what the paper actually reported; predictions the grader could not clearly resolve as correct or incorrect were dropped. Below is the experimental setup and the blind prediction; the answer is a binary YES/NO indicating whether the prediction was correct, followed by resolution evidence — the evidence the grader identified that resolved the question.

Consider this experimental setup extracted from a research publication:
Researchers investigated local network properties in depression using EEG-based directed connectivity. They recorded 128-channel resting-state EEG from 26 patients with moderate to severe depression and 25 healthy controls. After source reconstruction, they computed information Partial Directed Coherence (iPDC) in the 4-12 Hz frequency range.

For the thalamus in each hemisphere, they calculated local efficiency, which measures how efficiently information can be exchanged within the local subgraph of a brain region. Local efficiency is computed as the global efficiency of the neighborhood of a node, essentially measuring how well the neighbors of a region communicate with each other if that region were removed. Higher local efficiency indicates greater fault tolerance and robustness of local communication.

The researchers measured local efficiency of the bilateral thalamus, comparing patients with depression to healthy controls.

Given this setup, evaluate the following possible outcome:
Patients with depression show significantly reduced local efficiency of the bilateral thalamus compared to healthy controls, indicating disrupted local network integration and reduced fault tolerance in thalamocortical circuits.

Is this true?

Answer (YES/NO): NO